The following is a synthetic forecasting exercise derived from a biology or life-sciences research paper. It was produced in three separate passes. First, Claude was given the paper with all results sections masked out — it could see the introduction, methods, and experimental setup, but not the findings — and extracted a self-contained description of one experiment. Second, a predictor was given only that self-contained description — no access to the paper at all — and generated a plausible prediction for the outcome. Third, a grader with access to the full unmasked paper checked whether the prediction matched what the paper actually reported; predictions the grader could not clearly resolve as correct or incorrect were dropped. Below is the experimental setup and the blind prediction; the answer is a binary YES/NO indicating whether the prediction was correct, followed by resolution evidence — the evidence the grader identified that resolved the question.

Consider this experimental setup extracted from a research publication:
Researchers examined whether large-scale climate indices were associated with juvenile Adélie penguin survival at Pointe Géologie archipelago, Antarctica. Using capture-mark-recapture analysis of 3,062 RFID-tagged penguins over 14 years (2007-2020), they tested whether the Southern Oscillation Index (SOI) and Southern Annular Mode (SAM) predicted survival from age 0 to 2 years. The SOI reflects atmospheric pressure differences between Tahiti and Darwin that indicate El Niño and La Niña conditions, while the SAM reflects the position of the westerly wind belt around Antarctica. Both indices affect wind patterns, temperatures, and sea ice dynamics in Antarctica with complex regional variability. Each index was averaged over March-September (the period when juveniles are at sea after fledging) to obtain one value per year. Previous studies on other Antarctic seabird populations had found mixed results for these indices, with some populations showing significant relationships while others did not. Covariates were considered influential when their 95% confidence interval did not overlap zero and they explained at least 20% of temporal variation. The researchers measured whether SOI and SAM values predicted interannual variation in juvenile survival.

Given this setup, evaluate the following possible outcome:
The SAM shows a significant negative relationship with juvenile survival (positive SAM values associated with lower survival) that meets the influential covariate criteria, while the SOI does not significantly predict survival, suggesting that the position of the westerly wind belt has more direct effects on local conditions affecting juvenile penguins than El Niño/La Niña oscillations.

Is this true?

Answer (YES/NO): NO